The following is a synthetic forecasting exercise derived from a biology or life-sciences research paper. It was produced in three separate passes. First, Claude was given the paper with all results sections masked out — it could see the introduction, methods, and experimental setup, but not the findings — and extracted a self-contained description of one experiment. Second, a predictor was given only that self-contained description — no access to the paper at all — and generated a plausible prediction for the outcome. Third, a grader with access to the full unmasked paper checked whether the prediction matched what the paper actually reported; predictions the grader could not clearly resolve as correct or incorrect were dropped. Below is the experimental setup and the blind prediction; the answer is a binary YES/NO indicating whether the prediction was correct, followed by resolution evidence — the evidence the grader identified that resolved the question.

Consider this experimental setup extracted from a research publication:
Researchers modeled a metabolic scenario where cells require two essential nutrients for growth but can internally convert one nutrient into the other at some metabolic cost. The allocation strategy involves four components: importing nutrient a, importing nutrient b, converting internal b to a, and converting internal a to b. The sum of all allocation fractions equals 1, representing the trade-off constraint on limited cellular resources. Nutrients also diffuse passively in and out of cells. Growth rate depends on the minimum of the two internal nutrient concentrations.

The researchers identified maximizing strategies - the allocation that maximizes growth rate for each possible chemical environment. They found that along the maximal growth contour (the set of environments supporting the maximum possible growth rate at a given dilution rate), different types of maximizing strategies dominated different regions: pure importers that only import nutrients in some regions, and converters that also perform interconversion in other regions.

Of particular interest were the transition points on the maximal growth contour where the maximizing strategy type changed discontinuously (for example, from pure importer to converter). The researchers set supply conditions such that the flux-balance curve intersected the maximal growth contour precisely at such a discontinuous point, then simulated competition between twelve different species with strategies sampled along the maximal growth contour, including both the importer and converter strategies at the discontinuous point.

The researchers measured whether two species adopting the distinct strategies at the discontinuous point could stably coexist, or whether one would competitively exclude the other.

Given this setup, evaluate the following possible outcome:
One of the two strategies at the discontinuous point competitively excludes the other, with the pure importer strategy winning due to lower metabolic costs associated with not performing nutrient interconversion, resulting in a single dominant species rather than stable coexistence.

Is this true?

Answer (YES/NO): NO